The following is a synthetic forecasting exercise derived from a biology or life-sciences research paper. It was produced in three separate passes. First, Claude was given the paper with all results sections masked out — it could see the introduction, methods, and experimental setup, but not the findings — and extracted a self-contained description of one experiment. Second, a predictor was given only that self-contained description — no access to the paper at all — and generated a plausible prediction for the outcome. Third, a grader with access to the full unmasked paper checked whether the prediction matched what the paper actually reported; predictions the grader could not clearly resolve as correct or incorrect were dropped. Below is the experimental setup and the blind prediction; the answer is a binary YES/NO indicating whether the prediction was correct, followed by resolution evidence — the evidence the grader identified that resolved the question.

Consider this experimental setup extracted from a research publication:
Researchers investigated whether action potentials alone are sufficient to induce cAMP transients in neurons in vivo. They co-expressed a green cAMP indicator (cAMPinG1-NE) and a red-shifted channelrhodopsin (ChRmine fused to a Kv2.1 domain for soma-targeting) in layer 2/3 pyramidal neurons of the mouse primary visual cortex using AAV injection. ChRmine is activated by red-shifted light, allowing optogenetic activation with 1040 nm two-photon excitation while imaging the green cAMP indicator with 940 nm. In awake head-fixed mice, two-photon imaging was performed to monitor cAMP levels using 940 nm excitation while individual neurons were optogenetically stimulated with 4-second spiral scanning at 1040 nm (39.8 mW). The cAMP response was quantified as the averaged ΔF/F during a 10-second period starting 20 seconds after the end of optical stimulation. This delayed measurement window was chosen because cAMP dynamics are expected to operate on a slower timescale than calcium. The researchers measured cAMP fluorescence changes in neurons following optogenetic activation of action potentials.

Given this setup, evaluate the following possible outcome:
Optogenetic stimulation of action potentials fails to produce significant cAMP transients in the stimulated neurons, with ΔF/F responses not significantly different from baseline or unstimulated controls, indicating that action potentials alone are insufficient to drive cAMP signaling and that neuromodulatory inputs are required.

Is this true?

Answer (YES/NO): NO